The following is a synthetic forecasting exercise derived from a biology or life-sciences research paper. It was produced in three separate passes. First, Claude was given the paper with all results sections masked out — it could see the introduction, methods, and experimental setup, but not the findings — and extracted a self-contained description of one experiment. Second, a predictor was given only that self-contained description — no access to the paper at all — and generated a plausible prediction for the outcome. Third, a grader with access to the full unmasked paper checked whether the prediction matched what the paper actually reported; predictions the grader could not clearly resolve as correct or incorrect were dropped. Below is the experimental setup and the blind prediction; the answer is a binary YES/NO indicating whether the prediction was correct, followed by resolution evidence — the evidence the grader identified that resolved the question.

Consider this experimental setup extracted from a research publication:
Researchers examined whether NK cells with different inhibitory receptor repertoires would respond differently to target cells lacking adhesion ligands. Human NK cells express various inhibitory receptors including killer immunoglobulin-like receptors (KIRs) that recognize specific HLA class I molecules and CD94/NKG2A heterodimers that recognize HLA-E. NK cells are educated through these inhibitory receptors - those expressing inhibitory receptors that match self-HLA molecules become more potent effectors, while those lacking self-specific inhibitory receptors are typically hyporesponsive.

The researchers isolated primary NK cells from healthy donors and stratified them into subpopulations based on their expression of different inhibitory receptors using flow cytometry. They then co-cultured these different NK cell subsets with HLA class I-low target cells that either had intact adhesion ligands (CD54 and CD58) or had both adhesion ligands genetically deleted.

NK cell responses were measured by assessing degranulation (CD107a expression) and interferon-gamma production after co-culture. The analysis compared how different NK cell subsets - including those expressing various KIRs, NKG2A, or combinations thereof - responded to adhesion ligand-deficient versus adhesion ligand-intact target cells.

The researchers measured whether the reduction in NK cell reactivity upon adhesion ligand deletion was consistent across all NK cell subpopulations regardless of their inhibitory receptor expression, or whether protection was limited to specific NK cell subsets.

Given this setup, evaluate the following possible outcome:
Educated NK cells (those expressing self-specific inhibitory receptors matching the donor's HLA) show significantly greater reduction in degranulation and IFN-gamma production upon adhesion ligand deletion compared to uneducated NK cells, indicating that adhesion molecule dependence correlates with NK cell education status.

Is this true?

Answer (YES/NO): NO